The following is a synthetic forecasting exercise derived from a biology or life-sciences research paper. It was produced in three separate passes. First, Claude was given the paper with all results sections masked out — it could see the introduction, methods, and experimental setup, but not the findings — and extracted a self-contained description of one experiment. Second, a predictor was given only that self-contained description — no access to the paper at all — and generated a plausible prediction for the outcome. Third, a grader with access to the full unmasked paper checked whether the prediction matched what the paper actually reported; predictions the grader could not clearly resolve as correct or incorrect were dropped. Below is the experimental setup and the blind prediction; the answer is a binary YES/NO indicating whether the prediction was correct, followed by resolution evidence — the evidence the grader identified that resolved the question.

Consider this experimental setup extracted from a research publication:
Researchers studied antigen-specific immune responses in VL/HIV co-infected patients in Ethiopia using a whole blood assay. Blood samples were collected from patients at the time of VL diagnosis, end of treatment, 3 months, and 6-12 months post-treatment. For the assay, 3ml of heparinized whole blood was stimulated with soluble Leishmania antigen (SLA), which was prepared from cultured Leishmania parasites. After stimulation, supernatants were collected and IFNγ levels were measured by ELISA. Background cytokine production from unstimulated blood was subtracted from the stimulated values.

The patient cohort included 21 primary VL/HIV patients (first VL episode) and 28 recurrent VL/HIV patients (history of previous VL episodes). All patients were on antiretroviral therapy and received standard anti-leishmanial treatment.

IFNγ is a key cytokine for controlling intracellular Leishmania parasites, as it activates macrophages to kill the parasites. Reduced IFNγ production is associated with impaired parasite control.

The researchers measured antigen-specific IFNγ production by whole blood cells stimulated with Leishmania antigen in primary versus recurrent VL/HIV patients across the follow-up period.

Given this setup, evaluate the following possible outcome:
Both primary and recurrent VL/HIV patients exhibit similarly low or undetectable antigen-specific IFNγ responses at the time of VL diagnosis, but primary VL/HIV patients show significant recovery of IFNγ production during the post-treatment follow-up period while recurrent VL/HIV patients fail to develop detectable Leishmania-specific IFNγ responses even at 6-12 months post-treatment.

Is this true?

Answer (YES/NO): NO